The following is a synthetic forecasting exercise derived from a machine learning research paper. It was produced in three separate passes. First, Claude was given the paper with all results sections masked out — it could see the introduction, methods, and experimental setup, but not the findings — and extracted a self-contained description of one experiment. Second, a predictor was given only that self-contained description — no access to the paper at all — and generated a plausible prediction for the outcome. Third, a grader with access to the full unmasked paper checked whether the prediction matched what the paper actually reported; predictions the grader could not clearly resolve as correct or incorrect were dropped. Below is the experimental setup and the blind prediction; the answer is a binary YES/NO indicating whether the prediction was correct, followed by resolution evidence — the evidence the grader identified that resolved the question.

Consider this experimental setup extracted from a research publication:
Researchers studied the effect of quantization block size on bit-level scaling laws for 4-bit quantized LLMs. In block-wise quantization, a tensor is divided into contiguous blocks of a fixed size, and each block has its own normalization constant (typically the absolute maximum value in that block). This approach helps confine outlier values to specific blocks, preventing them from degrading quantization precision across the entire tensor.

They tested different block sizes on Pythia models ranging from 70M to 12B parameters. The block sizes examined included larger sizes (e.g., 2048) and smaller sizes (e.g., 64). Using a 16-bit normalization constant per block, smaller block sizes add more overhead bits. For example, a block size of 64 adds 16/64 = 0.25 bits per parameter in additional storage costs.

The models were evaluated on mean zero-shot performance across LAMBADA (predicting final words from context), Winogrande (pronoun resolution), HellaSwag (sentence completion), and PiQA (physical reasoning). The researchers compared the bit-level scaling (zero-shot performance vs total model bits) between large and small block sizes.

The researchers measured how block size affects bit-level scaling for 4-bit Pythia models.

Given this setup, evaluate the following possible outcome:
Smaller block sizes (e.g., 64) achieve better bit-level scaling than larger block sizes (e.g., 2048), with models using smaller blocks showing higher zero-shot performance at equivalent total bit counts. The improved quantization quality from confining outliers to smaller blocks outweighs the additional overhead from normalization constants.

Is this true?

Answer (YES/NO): YES